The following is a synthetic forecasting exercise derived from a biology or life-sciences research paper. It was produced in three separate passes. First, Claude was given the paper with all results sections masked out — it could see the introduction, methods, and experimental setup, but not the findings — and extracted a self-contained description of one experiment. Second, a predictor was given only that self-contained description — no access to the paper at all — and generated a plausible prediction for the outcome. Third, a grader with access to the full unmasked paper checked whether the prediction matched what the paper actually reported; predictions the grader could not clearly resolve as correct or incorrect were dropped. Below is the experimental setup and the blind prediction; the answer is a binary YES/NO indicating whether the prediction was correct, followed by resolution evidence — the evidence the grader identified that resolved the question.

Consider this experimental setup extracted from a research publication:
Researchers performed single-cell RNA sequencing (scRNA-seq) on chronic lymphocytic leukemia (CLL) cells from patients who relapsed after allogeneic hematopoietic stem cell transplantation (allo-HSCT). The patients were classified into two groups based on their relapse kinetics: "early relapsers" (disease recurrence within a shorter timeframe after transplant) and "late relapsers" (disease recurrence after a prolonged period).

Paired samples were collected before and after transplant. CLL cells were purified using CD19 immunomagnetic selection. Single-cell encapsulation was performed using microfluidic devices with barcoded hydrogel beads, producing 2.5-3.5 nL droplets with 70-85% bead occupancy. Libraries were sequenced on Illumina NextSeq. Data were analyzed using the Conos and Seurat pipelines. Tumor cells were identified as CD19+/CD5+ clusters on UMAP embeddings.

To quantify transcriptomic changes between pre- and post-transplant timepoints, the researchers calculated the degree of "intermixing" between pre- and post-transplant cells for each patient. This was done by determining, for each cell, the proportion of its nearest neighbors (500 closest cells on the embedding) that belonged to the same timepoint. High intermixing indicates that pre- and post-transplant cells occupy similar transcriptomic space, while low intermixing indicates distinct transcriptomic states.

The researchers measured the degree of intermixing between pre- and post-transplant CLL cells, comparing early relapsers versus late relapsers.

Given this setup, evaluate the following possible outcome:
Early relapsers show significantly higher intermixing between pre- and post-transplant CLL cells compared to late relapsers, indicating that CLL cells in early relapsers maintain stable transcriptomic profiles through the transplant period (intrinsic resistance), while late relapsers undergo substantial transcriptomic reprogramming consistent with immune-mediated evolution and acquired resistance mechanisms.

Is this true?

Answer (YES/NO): YES